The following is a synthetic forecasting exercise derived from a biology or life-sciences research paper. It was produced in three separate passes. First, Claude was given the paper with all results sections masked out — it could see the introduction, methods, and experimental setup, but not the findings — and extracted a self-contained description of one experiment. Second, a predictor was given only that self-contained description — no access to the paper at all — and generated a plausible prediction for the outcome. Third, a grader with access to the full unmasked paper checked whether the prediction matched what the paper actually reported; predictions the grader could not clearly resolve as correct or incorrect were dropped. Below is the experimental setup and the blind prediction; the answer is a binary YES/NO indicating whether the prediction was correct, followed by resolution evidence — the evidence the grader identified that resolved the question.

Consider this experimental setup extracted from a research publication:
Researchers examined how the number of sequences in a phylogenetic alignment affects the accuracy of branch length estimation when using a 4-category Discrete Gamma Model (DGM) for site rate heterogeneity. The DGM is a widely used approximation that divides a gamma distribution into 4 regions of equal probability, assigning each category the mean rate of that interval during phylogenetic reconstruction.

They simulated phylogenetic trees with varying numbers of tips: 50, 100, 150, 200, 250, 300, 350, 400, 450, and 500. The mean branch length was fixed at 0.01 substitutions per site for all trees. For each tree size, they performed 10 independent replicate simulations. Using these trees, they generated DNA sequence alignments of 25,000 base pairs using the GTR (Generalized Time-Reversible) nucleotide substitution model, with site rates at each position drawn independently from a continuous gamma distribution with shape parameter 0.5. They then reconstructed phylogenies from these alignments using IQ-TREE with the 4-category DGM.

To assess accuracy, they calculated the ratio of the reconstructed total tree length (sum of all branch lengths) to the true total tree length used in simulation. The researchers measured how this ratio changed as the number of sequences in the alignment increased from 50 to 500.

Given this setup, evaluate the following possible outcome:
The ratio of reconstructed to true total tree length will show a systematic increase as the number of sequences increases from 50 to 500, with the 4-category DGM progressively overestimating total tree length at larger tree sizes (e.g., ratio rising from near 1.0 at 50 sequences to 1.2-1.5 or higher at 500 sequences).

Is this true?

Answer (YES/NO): YES